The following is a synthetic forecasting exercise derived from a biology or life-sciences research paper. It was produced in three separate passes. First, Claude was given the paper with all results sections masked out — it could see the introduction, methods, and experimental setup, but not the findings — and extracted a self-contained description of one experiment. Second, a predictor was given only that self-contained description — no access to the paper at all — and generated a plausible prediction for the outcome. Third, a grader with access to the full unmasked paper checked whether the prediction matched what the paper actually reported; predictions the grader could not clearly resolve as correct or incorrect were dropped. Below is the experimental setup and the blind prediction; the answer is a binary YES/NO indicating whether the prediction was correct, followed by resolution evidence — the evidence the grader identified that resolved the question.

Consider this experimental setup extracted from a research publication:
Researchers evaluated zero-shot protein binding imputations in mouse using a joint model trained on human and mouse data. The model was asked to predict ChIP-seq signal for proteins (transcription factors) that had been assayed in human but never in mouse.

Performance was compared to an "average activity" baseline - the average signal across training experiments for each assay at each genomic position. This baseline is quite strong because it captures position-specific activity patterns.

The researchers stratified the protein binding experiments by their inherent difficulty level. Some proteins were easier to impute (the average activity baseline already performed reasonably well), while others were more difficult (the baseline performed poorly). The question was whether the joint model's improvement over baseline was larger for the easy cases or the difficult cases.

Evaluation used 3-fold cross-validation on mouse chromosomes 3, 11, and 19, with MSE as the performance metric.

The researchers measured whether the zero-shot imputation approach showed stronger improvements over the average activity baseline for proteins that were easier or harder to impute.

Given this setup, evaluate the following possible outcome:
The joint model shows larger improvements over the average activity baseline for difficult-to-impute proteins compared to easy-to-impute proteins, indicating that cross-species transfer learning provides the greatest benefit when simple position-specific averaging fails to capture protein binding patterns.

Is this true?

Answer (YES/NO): YES